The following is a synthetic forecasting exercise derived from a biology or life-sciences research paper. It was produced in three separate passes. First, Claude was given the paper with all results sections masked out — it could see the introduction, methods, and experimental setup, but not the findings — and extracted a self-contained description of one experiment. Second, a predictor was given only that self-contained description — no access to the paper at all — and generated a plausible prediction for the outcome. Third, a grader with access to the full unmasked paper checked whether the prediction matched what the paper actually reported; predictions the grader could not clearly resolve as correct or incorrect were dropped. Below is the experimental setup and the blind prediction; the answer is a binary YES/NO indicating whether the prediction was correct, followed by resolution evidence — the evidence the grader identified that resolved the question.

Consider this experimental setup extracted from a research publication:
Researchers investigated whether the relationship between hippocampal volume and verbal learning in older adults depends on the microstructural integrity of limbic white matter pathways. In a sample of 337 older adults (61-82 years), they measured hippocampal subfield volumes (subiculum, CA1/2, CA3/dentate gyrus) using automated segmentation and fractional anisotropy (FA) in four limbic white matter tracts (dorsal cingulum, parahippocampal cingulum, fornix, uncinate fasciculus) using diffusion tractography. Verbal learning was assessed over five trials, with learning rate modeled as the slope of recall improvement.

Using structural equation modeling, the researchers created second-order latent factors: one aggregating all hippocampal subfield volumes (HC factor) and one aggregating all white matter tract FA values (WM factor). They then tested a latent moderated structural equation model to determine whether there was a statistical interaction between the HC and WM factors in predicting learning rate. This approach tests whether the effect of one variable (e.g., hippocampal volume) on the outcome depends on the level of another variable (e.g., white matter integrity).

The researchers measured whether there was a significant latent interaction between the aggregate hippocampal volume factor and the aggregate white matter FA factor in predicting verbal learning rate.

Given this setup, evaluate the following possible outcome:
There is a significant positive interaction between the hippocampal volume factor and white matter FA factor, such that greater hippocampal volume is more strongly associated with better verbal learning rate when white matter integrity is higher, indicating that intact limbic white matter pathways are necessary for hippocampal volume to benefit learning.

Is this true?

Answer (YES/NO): YES